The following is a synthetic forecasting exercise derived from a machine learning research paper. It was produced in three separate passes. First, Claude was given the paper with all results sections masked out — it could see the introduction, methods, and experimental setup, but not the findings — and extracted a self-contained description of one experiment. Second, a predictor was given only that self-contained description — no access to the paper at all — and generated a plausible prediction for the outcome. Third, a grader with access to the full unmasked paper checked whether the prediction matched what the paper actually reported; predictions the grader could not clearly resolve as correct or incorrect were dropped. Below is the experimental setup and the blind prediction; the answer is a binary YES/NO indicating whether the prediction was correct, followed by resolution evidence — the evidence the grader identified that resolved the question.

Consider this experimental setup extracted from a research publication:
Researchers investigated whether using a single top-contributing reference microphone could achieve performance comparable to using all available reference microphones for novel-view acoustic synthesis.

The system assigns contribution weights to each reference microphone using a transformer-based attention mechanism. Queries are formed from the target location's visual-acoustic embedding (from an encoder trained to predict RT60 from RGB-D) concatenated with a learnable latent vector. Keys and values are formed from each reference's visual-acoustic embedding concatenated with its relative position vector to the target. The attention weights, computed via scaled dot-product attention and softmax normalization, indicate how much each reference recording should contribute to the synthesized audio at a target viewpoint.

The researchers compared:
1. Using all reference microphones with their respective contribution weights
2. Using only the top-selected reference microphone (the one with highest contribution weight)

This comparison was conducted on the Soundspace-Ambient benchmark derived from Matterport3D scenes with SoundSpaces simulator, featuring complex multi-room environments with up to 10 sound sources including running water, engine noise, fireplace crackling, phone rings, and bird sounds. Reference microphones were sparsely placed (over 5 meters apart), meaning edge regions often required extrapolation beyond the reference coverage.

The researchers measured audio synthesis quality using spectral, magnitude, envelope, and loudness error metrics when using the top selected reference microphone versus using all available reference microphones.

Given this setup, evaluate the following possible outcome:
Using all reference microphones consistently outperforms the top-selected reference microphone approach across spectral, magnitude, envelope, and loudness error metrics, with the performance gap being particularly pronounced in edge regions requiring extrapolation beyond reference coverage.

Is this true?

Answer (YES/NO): NO